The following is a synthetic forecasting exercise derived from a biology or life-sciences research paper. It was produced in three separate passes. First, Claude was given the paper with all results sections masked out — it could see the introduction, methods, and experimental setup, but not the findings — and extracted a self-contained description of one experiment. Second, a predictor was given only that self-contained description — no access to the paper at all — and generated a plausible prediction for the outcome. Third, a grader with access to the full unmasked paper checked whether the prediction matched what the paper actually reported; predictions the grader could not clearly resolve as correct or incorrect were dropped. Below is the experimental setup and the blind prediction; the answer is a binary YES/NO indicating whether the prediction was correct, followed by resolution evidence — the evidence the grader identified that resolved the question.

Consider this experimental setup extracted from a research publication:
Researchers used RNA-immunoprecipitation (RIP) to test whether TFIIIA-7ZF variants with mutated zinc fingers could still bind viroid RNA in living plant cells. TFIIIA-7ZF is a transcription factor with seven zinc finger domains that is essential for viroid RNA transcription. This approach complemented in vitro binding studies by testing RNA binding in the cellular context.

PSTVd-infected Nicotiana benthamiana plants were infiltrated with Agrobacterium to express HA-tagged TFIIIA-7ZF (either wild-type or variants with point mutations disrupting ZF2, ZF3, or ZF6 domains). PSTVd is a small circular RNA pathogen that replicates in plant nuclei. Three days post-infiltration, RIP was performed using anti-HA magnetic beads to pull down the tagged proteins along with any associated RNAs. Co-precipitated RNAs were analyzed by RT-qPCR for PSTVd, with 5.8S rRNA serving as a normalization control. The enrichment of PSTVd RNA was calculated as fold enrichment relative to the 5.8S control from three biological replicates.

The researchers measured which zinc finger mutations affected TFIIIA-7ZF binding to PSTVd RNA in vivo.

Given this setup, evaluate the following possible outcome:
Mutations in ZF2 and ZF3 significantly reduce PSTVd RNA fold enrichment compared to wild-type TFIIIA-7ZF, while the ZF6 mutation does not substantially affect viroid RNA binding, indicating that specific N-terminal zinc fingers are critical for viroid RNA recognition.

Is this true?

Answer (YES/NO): NO